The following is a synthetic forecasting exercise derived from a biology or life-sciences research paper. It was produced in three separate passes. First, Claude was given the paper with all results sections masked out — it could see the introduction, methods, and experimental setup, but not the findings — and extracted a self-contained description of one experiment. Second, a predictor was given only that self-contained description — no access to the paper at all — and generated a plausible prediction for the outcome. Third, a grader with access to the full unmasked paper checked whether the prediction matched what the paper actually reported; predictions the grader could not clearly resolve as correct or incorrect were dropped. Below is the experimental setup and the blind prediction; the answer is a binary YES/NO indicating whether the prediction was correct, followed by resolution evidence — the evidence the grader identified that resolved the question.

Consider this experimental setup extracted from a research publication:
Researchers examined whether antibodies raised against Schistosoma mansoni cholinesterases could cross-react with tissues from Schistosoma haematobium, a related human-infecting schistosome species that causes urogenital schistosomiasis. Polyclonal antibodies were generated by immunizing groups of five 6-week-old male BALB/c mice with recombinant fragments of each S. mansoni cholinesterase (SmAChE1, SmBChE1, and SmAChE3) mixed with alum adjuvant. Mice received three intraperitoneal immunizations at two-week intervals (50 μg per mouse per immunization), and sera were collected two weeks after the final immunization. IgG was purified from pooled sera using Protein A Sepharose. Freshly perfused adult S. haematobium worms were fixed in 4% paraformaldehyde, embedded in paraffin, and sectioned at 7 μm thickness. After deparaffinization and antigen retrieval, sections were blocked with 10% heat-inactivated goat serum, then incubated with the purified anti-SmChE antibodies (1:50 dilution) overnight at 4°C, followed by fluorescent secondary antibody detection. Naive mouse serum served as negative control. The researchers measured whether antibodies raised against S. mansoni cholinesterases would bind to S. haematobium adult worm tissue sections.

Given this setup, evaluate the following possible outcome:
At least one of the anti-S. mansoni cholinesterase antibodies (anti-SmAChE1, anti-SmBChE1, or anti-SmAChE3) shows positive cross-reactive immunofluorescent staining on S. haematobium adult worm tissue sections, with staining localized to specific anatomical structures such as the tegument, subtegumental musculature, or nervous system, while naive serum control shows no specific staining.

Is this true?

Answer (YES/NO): YES